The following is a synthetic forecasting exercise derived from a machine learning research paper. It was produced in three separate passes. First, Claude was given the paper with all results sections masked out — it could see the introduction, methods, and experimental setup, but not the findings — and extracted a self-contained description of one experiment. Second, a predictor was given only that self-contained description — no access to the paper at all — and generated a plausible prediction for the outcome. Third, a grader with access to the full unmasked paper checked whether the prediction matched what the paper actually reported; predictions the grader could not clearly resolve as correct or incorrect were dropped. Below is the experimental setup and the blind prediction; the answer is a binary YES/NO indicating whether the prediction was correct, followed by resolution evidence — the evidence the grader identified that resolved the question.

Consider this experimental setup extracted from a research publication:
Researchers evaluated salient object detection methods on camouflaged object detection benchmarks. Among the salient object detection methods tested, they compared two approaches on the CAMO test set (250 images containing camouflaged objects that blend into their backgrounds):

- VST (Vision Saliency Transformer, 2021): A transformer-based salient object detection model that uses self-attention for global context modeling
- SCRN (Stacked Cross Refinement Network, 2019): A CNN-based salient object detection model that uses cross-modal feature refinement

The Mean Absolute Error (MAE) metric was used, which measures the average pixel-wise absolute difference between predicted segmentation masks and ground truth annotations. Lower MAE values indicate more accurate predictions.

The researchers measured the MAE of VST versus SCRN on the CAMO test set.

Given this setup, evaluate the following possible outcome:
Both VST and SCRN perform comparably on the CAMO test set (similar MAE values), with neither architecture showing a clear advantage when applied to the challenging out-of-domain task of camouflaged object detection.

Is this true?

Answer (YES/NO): NO